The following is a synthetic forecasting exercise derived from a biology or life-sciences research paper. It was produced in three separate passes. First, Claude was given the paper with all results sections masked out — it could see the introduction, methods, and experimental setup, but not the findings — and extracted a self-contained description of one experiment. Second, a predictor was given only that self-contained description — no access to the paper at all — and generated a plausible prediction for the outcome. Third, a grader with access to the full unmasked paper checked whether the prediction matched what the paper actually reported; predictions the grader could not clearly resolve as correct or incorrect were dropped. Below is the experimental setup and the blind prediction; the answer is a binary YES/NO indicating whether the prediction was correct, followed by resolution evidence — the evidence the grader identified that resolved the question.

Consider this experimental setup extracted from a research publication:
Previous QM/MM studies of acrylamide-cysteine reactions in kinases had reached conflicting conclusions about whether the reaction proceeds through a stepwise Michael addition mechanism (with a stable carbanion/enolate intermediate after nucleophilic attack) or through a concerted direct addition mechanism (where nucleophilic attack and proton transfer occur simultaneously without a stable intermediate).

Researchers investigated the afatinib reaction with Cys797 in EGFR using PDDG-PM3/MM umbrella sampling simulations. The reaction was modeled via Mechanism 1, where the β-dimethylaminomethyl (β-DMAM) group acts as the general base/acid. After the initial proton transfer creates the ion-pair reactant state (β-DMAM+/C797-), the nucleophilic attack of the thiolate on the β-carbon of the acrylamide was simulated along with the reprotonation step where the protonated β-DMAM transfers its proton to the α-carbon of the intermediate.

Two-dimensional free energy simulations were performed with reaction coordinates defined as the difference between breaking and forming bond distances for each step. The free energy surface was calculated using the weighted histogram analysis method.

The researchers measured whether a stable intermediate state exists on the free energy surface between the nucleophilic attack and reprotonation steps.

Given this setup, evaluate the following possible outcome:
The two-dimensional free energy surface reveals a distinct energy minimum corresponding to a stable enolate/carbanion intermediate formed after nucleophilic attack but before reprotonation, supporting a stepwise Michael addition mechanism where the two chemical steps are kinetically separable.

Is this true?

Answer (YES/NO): YES